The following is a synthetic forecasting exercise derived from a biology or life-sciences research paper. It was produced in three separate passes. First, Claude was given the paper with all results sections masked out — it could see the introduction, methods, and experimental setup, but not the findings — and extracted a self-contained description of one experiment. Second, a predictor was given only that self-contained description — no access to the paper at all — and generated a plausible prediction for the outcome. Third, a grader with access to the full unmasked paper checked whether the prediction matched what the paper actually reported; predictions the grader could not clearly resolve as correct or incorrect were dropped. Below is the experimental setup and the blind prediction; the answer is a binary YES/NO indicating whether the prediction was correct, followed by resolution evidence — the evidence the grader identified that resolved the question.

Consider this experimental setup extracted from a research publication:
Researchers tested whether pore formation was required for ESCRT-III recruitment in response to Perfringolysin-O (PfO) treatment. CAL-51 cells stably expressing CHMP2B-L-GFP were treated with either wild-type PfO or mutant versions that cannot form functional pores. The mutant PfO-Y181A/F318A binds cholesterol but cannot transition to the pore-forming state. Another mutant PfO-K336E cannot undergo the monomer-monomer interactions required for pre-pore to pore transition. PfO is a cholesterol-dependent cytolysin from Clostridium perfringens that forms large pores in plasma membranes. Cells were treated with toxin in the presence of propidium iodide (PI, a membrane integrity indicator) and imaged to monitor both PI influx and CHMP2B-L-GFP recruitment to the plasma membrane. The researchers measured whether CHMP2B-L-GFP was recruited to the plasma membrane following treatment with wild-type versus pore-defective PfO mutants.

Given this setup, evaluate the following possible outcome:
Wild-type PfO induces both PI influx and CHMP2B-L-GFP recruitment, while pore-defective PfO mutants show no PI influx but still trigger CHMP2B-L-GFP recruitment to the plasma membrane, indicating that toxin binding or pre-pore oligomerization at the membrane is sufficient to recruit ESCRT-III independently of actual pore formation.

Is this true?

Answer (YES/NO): NO